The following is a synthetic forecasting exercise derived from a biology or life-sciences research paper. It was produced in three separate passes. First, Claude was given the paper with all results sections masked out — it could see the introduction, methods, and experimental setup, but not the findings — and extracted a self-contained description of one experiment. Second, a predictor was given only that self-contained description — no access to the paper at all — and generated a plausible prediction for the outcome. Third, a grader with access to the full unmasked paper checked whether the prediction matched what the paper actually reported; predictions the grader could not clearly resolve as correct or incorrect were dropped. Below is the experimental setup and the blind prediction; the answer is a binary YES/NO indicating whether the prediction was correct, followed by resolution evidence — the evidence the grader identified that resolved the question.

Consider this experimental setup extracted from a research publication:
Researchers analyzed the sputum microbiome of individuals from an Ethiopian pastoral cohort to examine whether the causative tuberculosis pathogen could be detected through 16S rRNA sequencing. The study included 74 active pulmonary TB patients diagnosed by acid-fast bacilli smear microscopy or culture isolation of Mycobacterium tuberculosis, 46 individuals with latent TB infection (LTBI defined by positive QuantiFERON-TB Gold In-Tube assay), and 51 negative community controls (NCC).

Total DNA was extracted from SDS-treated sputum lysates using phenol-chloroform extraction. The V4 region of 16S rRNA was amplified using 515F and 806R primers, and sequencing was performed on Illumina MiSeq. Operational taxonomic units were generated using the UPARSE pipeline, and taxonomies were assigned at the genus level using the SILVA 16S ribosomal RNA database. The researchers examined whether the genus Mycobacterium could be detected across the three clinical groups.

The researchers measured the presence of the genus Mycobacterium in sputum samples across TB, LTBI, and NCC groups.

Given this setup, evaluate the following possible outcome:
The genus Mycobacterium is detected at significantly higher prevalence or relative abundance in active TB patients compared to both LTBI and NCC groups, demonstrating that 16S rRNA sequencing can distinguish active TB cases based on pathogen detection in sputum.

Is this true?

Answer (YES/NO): YES